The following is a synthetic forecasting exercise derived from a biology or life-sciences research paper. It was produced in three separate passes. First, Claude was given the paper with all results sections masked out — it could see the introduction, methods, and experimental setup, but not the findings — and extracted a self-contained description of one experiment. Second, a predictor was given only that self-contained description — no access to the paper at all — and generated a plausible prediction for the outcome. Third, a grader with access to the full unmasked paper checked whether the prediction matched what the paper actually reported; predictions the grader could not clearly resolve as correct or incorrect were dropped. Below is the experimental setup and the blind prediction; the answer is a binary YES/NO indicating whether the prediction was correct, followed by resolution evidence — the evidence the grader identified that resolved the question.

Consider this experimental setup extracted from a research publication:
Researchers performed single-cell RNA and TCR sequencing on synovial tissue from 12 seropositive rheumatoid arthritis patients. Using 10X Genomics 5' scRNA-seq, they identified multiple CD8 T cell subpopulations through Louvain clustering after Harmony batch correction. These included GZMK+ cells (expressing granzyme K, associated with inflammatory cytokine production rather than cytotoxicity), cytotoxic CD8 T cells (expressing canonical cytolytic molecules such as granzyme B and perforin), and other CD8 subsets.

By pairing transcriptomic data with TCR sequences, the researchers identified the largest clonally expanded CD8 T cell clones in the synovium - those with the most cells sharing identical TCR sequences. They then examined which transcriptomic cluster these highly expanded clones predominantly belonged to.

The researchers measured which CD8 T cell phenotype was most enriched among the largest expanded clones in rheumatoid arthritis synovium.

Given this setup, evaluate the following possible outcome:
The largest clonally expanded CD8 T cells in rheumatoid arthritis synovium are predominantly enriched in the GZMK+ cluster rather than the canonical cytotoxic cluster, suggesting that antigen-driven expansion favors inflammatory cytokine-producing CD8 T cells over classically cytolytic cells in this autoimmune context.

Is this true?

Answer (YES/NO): NO